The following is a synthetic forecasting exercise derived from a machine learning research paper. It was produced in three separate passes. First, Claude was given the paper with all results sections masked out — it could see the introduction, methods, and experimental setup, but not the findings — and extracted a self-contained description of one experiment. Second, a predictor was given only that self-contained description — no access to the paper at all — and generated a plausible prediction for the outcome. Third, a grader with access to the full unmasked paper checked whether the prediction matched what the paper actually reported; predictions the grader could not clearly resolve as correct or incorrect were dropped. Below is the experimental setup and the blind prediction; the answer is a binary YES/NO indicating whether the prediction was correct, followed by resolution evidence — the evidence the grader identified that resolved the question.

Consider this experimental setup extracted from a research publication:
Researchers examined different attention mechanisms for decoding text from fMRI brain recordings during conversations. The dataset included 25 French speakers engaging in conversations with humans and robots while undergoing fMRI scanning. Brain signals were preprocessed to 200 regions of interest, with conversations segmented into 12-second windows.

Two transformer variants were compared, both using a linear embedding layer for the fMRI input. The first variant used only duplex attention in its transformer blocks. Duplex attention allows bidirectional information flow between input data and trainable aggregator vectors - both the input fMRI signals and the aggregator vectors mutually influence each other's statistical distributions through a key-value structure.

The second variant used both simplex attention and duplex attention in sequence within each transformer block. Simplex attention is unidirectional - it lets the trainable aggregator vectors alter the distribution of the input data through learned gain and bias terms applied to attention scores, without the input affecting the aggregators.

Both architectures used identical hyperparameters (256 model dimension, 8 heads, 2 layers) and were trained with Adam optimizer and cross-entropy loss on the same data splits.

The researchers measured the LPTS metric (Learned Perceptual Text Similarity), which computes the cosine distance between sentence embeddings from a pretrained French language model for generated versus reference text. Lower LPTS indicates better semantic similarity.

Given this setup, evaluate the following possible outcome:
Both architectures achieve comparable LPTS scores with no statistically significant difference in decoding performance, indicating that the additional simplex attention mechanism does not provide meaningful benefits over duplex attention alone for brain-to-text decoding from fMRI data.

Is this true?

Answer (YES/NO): NO